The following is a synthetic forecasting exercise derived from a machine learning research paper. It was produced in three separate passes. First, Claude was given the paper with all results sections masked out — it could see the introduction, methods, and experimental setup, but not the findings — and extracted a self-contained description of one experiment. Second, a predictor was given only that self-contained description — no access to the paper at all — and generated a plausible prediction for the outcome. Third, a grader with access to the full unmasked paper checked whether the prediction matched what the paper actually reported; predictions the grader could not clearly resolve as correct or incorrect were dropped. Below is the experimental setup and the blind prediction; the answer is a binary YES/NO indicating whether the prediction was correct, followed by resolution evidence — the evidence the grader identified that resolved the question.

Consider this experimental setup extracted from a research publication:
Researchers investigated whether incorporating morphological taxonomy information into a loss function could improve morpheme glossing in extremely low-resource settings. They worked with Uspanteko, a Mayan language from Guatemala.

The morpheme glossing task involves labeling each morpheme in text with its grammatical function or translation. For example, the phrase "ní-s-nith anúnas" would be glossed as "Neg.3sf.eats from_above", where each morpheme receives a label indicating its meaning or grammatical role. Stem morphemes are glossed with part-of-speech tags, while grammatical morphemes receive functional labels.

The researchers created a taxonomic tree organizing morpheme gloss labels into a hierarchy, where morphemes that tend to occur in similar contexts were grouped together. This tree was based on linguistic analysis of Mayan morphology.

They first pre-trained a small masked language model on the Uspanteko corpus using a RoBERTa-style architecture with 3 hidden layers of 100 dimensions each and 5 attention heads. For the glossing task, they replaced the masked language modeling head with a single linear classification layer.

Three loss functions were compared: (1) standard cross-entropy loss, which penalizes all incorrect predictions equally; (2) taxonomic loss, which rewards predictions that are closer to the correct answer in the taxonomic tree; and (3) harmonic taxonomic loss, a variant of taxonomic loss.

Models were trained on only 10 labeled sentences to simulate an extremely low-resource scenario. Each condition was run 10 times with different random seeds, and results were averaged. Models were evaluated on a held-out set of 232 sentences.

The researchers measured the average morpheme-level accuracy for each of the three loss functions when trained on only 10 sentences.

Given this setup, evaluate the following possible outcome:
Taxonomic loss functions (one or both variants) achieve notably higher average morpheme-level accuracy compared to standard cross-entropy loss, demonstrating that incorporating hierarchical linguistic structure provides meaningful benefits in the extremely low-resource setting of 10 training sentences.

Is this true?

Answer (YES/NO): NO